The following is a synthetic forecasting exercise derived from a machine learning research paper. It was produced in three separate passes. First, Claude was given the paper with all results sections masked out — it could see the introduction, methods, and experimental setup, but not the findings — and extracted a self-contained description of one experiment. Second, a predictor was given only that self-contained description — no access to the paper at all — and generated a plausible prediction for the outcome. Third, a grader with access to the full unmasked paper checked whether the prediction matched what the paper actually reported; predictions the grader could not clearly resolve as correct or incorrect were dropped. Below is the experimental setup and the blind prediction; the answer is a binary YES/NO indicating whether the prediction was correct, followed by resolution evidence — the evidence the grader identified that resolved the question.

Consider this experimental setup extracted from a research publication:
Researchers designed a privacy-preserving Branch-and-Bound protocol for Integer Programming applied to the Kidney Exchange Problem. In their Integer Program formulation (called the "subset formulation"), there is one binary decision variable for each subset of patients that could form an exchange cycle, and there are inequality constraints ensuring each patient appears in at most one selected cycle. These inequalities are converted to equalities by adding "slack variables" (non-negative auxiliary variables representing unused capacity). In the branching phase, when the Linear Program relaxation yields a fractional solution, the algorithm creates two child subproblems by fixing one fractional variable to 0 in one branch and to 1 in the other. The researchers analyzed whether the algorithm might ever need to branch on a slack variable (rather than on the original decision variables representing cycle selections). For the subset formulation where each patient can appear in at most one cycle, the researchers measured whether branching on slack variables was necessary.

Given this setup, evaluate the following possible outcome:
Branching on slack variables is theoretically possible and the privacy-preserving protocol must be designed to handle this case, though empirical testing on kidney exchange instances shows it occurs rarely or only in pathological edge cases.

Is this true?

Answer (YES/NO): NO